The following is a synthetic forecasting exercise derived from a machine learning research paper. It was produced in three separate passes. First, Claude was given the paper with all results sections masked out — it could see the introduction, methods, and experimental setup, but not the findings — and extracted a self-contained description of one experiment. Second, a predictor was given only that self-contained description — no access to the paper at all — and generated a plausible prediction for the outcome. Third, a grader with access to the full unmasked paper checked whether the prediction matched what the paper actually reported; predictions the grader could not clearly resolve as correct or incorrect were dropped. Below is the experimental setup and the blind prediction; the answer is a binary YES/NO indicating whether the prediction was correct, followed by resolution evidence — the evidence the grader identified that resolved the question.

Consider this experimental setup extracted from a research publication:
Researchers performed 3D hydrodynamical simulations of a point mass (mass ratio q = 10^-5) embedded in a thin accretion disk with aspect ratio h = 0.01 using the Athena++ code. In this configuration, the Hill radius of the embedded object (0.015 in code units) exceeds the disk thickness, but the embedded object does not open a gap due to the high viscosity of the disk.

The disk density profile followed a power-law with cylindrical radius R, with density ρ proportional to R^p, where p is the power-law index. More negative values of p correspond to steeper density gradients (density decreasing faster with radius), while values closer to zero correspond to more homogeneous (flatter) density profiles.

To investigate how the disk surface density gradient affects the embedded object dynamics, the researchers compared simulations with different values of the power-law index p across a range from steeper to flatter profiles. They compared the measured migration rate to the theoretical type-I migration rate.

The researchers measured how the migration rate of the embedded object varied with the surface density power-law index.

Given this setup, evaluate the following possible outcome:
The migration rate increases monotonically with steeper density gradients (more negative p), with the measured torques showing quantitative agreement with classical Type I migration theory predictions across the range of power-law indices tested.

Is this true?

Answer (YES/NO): NO